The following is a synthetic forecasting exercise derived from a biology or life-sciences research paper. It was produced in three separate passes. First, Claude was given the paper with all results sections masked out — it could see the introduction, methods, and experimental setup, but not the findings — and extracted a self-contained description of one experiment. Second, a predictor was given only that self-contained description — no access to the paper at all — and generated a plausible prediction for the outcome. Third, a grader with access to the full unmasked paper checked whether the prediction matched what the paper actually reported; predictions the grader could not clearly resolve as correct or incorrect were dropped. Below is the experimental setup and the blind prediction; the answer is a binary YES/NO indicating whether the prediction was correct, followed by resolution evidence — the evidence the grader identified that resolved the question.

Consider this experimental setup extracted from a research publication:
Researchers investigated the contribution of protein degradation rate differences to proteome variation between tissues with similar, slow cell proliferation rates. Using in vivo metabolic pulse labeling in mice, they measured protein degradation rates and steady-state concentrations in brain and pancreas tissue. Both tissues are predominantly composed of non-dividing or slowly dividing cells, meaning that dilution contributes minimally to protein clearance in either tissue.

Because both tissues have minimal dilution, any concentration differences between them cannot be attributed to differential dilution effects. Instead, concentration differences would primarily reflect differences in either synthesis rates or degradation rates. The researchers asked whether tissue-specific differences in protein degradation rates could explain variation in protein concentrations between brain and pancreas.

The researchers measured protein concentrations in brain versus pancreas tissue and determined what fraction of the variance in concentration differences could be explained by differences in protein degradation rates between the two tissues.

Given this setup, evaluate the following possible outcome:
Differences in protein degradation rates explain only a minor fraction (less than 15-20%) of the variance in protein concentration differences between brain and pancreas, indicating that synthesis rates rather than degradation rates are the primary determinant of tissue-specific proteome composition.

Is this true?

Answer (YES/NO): NO